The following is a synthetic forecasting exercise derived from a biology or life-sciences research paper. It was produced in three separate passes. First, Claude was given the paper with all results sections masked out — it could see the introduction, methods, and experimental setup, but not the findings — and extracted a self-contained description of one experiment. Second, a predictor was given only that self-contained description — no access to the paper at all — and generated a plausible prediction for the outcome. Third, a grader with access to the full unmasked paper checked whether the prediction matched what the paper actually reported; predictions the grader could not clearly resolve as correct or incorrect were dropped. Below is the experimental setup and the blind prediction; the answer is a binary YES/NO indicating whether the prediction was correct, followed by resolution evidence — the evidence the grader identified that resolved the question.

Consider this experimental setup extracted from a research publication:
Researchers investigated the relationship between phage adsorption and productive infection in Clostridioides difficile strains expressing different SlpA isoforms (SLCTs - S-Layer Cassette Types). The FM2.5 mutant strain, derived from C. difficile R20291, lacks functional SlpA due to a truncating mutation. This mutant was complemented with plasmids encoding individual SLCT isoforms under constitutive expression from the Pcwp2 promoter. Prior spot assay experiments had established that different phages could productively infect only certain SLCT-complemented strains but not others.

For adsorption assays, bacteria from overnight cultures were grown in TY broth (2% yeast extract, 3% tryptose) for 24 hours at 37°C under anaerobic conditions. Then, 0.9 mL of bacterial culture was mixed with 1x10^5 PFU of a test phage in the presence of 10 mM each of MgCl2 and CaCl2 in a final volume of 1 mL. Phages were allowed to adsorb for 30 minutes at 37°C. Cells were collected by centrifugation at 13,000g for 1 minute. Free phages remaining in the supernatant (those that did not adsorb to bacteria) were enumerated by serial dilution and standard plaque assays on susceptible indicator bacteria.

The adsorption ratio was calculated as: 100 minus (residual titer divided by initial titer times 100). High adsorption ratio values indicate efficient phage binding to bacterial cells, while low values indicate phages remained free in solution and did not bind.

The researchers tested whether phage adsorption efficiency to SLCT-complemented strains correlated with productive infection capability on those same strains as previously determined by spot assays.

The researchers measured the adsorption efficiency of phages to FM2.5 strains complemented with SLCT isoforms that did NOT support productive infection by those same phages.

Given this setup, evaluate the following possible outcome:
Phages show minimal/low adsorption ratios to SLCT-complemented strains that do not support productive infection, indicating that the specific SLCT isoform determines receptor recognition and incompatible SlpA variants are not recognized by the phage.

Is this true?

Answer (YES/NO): YES